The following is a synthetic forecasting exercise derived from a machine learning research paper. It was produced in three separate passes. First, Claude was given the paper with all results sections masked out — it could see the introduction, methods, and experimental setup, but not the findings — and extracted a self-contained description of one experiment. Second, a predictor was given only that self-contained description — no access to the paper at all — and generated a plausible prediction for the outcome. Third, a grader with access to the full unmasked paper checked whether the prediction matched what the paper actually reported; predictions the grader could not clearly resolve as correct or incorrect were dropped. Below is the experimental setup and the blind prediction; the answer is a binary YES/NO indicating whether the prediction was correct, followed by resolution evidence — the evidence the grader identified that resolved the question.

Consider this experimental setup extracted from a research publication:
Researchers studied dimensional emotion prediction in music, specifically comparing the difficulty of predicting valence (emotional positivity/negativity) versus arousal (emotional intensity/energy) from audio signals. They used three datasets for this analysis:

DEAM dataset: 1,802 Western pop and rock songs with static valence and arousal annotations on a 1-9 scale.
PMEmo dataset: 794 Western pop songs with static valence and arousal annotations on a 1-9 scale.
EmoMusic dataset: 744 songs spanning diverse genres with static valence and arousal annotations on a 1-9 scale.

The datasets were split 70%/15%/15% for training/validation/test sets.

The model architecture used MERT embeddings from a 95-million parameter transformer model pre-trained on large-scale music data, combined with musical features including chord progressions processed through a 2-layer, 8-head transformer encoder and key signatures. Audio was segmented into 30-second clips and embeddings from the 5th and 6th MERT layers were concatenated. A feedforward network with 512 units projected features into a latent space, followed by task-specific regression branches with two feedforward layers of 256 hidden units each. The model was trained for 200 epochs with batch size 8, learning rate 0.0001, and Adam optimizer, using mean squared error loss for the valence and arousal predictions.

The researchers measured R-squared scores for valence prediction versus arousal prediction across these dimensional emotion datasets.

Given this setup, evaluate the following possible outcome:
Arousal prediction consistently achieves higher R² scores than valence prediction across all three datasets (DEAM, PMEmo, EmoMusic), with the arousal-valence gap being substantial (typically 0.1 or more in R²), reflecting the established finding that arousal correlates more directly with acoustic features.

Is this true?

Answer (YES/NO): NO